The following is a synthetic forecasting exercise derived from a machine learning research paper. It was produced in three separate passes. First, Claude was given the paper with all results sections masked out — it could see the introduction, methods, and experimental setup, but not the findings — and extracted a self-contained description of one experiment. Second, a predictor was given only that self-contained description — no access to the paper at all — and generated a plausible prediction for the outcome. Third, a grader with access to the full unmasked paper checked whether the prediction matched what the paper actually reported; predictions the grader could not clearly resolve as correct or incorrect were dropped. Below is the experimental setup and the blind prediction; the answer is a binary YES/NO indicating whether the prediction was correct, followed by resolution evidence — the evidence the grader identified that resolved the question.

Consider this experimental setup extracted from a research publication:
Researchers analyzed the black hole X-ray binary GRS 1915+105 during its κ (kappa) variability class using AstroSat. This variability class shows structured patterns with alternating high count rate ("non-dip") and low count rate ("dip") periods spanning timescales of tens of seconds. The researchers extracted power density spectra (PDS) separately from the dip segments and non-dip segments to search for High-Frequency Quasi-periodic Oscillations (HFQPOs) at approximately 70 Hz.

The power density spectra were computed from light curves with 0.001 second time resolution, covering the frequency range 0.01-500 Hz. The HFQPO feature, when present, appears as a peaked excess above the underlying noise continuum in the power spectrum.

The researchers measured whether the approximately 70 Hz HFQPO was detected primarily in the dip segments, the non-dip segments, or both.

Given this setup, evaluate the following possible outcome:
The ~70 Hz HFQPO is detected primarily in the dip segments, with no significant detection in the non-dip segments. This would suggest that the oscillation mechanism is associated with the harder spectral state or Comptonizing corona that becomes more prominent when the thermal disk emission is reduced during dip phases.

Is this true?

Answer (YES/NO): NO